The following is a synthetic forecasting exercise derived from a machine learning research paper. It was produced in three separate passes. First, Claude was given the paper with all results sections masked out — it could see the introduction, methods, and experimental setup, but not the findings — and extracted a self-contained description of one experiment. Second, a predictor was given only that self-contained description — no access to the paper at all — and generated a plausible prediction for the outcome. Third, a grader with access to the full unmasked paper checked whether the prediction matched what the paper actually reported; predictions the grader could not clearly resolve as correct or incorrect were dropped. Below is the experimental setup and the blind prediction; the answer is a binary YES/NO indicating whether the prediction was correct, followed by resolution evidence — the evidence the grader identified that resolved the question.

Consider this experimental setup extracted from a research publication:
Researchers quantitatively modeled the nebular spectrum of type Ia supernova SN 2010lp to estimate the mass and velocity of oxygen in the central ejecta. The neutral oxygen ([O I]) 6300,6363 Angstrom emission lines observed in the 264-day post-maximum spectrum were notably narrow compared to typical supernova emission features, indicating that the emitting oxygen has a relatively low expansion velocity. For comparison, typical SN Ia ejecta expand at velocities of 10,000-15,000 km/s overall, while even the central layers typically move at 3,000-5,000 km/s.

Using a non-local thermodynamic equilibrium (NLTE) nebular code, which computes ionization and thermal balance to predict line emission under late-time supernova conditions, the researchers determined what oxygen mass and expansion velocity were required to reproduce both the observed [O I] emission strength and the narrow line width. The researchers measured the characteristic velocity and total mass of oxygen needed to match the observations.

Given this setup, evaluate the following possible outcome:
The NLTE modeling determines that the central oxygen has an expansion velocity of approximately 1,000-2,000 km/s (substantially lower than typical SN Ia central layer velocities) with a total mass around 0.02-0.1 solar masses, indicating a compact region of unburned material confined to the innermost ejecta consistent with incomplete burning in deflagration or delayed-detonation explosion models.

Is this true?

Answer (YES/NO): NO